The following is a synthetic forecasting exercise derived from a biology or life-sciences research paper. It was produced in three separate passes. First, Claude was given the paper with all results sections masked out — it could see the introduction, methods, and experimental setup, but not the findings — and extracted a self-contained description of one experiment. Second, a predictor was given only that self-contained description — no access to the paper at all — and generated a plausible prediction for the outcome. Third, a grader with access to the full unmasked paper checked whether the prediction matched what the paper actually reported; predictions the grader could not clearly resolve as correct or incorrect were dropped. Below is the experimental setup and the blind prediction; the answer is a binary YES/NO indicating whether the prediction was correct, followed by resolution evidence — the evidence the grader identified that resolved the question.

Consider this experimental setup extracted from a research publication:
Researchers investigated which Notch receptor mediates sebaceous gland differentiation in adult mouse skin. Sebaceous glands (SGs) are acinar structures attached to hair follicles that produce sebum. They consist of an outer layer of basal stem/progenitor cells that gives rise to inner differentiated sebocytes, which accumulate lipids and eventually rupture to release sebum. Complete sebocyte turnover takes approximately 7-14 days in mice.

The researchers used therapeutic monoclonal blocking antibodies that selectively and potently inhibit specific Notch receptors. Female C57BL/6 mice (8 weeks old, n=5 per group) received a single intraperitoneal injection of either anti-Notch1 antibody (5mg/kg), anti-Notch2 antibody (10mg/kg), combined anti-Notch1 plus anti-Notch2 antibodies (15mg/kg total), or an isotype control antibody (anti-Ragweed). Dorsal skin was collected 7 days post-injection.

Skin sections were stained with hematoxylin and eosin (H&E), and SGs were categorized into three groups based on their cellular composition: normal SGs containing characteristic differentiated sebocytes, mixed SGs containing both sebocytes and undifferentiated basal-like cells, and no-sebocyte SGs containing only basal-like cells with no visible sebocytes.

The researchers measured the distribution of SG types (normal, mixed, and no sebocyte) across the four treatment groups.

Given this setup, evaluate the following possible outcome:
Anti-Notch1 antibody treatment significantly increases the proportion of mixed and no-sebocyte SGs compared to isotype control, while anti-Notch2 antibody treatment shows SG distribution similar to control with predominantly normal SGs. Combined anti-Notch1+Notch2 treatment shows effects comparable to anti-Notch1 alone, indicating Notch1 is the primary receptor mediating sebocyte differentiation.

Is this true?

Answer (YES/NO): NO